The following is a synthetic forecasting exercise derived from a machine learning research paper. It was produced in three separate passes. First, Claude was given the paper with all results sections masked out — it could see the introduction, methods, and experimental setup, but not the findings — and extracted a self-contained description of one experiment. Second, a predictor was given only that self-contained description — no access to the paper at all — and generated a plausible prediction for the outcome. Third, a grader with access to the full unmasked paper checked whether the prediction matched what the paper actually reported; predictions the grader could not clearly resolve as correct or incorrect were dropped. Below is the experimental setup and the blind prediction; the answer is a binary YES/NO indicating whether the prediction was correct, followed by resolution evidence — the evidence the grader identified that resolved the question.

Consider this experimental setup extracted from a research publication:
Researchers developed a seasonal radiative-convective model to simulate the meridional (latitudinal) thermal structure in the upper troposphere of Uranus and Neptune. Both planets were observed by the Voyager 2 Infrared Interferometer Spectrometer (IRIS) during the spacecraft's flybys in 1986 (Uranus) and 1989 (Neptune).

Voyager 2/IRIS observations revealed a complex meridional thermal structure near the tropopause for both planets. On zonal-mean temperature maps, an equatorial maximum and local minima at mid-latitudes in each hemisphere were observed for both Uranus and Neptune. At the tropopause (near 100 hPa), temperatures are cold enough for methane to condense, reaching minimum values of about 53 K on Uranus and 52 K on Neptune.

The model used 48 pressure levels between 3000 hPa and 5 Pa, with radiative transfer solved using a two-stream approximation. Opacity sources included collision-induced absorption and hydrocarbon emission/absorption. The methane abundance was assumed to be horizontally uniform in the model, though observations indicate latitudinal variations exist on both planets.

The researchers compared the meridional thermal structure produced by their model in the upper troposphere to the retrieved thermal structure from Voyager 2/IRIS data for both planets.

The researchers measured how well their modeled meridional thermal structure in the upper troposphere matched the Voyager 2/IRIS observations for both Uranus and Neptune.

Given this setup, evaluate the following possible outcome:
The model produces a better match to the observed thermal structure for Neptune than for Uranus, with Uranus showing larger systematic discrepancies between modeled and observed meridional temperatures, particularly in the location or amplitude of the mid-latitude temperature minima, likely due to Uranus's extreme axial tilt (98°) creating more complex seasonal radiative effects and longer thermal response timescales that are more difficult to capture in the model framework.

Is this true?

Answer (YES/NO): NO